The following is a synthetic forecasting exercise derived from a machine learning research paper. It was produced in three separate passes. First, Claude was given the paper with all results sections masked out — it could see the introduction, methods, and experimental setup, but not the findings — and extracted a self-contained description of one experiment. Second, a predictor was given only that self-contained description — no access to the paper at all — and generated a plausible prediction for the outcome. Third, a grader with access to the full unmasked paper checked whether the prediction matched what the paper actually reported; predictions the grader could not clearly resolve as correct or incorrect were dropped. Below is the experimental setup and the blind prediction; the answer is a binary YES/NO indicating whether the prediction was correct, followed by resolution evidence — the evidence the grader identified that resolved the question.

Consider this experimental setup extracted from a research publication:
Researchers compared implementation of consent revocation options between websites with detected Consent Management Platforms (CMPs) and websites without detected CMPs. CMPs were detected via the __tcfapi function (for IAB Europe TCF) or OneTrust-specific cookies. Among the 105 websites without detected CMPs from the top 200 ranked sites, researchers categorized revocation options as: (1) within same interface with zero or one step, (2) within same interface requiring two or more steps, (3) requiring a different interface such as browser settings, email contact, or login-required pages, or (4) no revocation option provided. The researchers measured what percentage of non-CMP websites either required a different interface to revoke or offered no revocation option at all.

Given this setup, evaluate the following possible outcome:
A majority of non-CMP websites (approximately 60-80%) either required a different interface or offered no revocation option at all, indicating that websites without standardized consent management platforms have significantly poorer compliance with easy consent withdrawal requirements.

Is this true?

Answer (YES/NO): NO